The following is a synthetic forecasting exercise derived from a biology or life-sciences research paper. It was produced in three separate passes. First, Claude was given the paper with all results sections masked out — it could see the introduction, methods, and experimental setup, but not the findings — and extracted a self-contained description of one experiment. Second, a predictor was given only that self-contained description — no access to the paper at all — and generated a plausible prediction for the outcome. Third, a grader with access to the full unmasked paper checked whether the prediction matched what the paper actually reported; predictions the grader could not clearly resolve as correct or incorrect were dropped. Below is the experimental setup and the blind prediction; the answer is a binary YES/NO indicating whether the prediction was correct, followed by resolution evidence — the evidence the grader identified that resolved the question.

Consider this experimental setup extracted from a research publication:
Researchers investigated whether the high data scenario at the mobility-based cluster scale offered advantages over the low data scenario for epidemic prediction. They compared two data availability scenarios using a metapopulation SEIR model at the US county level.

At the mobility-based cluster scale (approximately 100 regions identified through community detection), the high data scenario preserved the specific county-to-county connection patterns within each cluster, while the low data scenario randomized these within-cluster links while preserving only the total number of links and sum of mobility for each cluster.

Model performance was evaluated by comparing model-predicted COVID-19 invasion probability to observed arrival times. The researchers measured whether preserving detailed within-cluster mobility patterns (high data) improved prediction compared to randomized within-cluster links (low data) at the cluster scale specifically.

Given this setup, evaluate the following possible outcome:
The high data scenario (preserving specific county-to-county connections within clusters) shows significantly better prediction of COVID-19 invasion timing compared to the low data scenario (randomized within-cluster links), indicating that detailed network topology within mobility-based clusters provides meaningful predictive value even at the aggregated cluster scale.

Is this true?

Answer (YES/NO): YES